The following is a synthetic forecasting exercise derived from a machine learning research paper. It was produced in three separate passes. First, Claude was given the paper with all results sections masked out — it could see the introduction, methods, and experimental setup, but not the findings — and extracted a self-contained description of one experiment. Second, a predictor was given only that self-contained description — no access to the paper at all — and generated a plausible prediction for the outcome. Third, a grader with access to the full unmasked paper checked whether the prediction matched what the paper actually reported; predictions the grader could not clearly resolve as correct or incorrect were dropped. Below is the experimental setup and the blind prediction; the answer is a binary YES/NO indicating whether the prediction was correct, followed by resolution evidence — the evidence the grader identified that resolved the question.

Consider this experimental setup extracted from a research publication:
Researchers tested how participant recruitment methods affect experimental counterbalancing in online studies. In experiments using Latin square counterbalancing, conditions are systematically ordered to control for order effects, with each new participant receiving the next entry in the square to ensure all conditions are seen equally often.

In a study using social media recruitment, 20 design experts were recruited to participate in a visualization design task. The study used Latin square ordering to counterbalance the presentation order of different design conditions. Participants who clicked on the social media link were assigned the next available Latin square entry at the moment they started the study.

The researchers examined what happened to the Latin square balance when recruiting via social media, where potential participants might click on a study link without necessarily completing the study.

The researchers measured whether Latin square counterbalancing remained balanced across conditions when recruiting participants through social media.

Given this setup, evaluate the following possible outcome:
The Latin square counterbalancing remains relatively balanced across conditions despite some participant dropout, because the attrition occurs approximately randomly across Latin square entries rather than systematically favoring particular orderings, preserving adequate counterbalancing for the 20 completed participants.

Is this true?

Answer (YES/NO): NO